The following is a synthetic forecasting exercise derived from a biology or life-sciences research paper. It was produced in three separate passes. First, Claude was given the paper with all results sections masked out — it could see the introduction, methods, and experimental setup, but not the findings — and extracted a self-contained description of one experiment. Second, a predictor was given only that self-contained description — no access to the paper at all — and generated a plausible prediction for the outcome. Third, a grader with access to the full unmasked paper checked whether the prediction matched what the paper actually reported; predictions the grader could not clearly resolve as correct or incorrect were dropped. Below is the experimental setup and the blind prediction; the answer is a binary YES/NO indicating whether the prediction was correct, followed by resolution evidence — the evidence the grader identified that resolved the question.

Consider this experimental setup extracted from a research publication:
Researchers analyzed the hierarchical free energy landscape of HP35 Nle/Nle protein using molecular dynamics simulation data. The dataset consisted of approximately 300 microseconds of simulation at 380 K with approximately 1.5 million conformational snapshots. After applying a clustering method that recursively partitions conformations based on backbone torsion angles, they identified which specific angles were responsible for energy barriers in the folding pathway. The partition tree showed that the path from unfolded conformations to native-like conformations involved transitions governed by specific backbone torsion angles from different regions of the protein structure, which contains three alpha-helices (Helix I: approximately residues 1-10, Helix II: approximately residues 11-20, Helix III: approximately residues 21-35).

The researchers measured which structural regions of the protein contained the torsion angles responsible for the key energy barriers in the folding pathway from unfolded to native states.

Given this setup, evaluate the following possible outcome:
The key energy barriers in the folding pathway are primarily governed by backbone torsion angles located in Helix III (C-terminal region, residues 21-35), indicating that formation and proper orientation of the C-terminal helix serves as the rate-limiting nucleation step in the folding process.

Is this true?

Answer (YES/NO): NO